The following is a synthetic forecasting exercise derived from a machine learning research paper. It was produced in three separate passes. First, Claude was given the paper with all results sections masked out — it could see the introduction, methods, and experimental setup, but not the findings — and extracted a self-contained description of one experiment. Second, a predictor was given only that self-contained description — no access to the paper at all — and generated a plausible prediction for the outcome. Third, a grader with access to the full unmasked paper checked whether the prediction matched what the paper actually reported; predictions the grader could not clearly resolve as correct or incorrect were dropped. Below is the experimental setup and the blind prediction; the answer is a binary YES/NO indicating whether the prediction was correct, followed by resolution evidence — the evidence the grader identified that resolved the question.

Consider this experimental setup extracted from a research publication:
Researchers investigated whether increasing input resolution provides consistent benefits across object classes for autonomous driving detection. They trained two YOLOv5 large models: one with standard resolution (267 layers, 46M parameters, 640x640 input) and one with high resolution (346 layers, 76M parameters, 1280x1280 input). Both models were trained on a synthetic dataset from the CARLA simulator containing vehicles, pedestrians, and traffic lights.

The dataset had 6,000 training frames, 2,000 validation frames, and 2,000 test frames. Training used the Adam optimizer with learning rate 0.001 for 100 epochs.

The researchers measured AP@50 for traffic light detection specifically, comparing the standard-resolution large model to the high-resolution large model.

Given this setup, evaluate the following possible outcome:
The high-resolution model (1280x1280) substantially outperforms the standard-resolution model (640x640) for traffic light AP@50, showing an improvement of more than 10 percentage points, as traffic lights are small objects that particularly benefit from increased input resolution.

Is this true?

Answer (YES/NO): NO